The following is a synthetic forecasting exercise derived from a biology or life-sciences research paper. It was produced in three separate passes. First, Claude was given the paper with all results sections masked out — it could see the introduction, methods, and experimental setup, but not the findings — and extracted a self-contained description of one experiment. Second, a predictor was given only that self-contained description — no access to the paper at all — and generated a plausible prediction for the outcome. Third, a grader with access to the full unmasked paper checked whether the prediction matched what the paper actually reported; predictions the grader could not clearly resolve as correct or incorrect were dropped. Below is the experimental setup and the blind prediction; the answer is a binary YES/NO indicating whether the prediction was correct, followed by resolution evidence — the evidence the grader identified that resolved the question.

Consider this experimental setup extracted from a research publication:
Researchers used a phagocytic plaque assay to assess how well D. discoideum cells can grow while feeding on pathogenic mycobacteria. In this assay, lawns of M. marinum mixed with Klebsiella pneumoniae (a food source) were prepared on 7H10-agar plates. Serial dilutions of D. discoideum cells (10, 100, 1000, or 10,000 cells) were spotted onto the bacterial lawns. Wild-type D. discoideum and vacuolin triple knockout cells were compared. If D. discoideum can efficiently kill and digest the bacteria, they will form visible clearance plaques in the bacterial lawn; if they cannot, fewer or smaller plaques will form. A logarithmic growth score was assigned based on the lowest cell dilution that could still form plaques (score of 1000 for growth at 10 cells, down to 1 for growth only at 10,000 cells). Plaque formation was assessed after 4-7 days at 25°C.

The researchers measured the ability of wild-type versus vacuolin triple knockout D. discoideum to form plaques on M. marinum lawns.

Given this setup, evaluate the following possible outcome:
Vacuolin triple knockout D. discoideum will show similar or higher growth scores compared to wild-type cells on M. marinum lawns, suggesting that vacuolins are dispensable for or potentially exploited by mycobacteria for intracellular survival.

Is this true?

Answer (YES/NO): YES